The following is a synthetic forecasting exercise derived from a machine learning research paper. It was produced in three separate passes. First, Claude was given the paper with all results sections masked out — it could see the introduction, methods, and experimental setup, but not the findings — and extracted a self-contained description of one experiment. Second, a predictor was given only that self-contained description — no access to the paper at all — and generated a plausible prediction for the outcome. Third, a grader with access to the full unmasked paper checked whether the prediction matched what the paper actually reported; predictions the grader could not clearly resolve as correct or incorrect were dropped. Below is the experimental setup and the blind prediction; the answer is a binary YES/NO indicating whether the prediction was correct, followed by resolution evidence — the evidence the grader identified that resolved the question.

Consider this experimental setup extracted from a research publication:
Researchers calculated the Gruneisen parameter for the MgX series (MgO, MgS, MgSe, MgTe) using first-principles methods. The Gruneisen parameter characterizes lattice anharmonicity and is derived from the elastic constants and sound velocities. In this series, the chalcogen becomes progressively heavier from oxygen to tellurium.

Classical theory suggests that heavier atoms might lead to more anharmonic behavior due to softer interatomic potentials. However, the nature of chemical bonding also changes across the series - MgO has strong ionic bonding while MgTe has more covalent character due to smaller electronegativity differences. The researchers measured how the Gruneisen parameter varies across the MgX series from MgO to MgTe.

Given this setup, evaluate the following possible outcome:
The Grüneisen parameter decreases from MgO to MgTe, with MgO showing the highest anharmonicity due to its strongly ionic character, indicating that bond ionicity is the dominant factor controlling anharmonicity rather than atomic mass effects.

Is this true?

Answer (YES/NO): NO